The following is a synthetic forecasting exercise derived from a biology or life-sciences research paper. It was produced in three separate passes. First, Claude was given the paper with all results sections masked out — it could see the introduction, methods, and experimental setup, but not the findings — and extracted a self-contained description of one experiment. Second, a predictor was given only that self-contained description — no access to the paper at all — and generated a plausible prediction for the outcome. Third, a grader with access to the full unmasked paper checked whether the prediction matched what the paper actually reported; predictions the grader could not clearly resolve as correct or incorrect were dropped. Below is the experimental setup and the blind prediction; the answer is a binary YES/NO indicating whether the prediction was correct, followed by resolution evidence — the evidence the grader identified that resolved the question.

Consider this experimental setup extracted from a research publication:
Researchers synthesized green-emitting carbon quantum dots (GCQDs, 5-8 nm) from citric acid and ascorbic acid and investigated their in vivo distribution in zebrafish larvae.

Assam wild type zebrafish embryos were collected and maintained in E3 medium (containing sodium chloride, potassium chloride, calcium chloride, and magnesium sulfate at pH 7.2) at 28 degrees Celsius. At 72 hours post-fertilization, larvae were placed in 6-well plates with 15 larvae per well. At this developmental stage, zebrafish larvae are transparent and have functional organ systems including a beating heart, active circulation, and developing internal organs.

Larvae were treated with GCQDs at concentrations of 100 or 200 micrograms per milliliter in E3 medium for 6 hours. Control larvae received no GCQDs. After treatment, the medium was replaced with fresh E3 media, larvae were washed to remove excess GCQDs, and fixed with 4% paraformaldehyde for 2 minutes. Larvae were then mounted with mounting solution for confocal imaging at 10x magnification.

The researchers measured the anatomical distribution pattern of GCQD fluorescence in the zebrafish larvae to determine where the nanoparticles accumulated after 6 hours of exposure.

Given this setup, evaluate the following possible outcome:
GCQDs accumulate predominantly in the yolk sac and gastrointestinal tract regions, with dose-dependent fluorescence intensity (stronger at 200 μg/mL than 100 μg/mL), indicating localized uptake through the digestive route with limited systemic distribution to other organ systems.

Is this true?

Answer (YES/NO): NO